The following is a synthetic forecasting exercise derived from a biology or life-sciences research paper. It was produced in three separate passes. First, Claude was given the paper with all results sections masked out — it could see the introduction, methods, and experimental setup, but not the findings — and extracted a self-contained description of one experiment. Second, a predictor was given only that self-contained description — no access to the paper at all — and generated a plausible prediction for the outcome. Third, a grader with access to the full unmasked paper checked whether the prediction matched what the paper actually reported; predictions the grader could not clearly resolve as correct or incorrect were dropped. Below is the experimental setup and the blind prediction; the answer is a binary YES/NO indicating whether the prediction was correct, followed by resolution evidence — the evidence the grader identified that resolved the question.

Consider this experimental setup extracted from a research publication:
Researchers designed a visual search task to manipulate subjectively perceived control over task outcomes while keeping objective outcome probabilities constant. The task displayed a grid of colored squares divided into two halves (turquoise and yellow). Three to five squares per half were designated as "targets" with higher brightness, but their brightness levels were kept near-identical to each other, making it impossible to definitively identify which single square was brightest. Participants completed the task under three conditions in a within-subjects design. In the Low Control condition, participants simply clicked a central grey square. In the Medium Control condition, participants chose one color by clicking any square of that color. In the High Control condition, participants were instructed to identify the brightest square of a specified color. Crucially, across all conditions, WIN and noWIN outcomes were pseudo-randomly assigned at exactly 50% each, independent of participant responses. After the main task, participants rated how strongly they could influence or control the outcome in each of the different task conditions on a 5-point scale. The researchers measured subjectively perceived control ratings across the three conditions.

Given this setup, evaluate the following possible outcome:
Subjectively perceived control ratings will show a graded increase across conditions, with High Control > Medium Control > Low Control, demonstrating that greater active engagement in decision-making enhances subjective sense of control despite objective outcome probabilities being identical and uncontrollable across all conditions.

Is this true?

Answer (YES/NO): YES